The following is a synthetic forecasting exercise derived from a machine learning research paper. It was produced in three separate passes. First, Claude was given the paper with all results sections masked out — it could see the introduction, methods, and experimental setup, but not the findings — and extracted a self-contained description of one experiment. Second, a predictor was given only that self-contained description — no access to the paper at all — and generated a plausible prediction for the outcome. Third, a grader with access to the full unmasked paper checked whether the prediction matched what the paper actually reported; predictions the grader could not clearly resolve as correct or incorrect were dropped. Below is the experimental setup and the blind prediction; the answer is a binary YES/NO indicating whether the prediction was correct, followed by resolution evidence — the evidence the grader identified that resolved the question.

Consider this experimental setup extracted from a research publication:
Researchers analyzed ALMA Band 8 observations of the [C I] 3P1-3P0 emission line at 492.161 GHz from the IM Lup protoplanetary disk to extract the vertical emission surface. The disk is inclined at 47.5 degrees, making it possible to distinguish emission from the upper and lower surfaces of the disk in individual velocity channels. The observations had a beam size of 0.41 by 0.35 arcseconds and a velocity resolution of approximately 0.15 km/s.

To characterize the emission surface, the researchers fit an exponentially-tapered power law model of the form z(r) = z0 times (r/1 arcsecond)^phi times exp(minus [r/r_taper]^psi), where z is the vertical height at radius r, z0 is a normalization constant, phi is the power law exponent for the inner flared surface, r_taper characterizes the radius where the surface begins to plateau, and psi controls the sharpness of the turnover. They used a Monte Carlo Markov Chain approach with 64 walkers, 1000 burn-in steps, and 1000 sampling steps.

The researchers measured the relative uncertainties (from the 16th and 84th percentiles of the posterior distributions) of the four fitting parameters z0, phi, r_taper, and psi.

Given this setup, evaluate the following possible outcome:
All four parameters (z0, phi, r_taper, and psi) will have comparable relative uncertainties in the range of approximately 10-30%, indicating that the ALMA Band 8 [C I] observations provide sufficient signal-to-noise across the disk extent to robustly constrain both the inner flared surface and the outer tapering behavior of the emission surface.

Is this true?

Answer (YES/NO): NO